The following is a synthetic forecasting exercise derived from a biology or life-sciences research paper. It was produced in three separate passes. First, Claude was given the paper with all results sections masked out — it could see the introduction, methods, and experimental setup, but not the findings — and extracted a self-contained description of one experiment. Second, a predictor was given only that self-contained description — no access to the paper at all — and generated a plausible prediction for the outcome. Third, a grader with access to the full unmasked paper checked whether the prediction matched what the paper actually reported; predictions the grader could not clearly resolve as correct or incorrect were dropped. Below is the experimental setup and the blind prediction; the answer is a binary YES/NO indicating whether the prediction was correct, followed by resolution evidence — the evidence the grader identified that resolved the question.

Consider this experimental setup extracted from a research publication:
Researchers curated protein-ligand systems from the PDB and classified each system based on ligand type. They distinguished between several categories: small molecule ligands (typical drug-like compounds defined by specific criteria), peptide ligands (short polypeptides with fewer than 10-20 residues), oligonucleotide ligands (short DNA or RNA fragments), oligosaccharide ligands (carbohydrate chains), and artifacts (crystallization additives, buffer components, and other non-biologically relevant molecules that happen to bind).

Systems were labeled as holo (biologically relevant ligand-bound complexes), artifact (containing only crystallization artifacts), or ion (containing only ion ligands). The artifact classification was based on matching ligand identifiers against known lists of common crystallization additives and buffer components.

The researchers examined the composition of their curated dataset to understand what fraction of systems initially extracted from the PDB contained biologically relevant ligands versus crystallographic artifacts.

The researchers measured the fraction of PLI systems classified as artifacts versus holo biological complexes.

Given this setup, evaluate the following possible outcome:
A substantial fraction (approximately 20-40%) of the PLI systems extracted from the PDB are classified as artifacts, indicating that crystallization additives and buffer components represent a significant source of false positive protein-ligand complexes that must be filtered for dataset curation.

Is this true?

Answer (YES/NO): NO